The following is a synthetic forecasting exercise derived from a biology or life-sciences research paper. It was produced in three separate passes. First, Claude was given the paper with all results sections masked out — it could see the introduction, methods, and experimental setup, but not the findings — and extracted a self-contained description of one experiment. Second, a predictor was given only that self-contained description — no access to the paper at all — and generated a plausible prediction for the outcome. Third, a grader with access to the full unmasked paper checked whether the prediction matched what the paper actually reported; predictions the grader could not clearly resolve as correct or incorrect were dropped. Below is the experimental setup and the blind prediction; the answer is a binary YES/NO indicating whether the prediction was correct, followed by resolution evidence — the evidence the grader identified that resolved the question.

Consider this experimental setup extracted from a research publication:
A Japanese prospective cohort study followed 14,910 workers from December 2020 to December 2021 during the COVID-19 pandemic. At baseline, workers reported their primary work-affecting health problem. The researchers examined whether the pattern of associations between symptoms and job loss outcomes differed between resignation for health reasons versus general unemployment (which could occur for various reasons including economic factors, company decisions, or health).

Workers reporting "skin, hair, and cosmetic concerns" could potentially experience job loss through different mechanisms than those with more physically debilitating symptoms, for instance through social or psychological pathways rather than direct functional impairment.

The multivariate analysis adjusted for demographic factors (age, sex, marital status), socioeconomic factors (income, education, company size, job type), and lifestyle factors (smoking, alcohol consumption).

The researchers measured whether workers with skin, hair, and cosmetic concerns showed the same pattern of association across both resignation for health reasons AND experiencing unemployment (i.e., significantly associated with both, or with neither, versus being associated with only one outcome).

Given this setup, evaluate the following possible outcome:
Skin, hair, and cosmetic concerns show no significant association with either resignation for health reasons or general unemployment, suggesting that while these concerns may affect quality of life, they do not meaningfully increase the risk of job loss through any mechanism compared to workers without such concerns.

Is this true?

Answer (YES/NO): NO